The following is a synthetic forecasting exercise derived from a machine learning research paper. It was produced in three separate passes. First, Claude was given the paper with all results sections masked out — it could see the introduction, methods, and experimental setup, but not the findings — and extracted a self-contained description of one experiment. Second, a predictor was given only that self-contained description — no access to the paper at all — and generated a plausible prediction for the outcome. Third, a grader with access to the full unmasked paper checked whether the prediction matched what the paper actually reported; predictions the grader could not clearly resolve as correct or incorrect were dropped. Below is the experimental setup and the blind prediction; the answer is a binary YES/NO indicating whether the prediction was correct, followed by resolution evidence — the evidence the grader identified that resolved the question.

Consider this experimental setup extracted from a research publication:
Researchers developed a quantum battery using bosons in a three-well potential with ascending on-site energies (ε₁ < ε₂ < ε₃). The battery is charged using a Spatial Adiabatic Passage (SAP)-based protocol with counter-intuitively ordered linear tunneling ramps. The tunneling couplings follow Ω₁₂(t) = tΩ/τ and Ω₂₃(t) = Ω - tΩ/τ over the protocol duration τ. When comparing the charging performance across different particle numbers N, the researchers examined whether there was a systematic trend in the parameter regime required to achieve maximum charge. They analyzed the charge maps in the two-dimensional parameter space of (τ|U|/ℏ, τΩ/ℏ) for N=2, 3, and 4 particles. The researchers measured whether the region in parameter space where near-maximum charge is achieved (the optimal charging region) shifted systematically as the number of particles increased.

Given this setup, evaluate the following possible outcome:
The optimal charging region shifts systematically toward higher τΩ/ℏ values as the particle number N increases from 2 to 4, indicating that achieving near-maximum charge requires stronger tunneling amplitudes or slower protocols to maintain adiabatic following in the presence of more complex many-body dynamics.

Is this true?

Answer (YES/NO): NO